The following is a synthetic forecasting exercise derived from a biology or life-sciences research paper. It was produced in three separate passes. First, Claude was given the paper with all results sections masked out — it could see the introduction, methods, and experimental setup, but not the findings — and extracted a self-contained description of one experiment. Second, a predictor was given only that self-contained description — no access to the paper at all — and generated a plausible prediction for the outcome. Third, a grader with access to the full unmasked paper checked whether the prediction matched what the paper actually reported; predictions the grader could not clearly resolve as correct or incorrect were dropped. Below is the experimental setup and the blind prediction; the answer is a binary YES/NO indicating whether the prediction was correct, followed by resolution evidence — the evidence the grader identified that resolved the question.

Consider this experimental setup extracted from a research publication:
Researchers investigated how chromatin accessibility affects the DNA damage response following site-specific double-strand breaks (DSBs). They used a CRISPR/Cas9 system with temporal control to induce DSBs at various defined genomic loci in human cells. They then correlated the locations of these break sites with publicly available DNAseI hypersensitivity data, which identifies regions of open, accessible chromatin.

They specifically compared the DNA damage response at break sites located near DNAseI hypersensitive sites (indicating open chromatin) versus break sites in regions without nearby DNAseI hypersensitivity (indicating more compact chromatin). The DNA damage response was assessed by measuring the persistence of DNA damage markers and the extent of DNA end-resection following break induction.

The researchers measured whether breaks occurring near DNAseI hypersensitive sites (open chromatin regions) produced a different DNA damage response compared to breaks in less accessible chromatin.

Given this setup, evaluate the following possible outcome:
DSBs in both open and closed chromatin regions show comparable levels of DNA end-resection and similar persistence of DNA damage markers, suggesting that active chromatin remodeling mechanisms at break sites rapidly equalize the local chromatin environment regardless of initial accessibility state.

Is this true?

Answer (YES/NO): NO